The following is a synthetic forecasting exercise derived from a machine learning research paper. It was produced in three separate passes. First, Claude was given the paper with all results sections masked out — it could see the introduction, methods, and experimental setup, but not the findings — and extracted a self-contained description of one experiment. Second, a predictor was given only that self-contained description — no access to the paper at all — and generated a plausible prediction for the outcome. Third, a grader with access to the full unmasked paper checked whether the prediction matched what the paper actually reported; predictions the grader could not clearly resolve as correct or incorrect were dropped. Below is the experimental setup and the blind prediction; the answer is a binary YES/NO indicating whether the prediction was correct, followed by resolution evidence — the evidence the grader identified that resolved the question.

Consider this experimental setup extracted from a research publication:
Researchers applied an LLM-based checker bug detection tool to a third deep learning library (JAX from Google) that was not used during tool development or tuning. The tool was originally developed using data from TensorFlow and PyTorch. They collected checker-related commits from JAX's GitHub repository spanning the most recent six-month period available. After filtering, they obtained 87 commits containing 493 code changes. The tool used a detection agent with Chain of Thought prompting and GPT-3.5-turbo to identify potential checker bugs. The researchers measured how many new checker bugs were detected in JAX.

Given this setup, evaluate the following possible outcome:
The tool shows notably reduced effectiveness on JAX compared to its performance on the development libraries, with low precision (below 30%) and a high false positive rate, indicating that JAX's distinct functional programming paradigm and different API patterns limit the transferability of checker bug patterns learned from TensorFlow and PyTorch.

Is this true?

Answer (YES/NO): NO